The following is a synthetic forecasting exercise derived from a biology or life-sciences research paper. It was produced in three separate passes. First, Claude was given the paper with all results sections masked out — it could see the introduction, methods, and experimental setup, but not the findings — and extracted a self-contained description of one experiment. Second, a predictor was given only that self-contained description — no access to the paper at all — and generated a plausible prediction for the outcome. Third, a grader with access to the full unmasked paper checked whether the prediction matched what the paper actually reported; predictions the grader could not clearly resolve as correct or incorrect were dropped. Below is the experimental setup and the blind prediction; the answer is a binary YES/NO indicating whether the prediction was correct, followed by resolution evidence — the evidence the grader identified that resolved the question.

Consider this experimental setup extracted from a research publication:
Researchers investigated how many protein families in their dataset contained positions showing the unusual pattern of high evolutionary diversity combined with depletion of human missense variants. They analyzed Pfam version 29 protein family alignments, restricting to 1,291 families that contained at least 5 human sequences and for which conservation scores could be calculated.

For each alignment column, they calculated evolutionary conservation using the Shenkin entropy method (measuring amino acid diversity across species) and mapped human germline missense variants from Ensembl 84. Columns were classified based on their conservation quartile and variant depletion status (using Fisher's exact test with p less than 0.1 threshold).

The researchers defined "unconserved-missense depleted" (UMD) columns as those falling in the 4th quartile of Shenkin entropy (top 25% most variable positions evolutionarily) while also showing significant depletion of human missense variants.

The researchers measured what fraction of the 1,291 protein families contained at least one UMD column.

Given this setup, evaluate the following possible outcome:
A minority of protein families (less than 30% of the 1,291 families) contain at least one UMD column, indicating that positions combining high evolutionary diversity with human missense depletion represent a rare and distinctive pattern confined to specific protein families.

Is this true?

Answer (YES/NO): YES